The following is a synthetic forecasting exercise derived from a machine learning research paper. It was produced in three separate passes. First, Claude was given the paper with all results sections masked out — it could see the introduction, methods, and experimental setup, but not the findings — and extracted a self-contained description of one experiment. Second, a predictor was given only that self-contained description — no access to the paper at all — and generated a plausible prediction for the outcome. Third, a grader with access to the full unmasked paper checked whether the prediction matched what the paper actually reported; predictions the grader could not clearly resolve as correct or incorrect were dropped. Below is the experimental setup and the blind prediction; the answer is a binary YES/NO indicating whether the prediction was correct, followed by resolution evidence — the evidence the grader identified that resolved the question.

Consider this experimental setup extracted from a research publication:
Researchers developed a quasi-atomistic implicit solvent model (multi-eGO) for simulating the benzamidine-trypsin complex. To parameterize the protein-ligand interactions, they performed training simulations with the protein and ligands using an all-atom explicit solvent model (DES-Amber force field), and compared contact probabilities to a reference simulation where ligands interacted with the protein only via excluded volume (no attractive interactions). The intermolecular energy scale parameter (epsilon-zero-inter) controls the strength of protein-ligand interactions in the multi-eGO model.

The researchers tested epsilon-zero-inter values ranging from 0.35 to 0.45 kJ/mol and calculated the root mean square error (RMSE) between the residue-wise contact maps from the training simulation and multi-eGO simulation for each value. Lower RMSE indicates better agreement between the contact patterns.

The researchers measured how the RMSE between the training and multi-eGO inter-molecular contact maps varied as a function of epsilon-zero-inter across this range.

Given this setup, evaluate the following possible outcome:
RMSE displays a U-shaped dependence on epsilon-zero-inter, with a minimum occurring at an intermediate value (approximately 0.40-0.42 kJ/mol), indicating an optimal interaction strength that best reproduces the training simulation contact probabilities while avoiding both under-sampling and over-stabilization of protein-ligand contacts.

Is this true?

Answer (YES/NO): YES